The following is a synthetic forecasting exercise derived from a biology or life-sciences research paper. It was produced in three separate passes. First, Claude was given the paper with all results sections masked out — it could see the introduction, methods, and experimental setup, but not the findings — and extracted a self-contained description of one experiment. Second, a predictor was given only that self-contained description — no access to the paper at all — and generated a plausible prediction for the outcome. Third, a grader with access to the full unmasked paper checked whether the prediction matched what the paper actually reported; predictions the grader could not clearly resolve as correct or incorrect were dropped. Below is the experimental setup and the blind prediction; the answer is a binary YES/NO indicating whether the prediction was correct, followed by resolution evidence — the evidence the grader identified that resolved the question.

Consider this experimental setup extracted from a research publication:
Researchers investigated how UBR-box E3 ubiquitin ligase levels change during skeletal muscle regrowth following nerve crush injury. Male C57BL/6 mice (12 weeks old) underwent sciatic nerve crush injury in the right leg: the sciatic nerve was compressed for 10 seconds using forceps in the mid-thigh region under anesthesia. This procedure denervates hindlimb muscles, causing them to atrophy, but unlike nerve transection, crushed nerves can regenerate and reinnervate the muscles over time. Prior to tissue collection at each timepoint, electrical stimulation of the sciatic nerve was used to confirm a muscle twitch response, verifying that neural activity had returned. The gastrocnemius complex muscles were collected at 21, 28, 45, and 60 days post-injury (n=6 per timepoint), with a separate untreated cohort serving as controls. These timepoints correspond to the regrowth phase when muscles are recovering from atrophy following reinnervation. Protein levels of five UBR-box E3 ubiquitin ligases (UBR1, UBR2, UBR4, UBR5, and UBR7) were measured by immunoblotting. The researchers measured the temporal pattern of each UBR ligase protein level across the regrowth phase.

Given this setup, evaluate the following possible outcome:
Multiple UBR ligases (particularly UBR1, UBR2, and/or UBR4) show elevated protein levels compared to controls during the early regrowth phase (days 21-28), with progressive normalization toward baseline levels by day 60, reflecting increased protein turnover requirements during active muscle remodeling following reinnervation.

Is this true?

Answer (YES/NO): NO